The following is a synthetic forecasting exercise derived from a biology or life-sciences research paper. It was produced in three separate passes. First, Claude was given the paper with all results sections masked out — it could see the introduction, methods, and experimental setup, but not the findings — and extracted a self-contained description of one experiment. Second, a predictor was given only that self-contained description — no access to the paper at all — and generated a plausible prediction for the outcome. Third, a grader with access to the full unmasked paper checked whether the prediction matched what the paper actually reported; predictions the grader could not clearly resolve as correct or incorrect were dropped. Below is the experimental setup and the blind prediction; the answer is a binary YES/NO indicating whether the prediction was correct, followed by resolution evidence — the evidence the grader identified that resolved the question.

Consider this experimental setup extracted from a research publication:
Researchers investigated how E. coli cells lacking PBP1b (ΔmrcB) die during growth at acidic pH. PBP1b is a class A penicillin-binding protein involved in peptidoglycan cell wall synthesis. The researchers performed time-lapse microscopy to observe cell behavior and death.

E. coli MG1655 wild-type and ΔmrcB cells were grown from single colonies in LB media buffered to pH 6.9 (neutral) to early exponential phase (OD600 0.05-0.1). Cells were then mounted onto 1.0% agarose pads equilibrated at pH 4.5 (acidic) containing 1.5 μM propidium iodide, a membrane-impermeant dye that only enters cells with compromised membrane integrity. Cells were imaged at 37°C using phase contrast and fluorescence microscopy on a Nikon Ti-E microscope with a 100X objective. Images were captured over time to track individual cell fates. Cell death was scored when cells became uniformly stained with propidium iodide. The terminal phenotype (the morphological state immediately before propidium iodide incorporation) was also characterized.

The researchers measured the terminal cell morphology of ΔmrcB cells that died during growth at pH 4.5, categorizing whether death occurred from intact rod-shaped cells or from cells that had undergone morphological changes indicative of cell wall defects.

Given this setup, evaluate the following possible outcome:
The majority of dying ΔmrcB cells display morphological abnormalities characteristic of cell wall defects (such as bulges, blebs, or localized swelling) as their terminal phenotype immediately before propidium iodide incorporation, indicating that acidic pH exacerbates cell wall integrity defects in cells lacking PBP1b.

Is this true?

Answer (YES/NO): YES